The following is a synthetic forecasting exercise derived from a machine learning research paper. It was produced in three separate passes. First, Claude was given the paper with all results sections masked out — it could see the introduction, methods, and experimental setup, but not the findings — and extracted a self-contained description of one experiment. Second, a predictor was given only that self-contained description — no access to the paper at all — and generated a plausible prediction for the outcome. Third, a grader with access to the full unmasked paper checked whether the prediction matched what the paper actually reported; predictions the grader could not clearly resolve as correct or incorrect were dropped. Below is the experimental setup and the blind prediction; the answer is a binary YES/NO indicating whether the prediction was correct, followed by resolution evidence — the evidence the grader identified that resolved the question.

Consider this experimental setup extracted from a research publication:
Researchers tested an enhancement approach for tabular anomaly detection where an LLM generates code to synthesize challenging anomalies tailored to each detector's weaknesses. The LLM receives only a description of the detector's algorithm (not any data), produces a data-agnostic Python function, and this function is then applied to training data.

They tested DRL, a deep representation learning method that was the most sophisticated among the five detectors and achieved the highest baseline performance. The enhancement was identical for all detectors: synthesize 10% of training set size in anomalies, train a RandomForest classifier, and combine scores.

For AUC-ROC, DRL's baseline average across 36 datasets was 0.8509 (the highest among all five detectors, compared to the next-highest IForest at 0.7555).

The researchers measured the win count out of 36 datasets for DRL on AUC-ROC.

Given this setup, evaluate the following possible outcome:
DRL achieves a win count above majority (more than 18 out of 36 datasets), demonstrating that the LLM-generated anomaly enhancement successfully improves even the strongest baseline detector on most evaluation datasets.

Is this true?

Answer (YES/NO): YES